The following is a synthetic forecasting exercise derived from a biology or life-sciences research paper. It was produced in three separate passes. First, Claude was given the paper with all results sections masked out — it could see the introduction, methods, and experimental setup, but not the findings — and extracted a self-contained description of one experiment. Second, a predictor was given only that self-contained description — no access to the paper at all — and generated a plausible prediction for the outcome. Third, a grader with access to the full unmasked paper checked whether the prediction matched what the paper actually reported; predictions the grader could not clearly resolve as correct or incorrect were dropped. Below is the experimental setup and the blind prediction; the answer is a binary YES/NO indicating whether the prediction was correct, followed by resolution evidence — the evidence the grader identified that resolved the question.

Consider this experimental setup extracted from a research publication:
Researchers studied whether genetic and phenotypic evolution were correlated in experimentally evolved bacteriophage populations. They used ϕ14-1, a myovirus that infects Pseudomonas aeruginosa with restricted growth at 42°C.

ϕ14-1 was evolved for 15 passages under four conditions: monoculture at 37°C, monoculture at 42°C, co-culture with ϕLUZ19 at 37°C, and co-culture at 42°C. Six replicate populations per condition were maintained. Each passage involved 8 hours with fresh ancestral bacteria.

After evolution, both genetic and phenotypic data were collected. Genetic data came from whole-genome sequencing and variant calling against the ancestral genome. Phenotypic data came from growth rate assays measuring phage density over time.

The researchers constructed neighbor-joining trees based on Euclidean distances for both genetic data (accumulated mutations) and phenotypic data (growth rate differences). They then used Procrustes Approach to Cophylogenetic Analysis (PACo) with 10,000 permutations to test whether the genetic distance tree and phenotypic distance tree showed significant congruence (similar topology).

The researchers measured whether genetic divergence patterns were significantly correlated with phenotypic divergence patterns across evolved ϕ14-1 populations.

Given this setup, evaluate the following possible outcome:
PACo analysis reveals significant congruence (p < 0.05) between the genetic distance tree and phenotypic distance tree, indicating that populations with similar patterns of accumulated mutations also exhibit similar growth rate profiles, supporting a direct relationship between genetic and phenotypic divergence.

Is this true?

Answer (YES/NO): NO